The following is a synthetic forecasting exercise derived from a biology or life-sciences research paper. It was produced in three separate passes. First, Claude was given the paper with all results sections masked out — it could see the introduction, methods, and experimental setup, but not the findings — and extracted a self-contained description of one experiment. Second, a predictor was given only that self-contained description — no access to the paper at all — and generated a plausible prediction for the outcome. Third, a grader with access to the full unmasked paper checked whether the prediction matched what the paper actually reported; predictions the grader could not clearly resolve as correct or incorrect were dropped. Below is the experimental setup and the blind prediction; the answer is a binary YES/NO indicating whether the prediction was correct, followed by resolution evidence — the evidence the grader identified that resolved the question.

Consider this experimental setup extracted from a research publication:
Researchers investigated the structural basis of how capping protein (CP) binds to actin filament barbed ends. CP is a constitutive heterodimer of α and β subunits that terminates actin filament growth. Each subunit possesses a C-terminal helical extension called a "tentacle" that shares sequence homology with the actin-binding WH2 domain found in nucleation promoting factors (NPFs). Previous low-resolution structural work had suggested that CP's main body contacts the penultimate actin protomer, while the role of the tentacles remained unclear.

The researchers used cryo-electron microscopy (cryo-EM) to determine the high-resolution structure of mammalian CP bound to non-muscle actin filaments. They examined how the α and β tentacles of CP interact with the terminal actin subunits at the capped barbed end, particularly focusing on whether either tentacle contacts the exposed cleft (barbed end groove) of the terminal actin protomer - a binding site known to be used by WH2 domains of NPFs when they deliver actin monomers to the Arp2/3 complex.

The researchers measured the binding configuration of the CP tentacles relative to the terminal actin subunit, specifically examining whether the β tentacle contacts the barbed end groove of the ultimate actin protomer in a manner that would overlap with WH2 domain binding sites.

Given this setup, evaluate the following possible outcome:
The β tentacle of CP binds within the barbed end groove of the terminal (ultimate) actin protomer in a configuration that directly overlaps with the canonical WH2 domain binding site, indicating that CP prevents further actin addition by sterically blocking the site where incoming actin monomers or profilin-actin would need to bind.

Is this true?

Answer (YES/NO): NO